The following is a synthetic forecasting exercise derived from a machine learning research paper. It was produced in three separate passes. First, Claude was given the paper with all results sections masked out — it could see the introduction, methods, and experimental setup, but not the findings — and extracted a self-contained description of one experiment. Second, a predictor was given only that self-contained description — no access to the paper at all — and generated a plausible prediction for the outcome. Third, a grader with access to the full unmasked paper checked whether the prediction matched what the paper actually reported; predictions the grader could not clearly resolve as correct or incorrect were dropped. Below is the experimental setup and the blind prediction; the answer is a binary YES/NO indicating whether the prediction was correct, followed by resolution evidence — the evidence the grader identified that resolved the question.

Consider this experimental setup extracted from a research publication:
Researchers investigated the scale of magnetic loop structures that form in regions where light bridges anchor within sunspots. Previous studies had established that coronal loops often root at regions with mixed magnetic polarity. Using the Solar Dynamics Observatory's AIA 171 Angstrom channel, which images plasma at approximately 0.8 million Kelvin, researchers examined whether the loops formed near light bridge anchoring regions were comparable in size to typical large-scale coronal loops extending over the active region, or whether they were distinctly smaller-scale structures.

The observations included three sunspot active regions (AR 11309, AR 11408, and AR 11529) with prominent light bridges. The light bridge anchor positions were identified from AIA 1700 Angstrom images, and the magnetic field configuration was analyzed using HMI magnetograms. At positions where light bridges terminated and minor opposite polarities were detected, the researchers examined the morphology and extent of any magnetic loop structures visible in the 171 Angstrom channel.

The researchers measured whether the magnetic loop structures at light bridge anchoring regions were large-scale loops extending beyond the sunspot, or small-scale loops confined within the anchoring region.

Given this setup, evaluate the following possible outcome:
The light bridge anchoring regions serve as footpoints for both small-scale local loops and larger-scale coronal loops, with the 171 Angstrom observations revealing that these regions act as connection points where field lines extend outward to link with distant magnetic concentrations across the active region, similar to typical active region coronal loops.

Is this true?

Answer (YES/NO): NO